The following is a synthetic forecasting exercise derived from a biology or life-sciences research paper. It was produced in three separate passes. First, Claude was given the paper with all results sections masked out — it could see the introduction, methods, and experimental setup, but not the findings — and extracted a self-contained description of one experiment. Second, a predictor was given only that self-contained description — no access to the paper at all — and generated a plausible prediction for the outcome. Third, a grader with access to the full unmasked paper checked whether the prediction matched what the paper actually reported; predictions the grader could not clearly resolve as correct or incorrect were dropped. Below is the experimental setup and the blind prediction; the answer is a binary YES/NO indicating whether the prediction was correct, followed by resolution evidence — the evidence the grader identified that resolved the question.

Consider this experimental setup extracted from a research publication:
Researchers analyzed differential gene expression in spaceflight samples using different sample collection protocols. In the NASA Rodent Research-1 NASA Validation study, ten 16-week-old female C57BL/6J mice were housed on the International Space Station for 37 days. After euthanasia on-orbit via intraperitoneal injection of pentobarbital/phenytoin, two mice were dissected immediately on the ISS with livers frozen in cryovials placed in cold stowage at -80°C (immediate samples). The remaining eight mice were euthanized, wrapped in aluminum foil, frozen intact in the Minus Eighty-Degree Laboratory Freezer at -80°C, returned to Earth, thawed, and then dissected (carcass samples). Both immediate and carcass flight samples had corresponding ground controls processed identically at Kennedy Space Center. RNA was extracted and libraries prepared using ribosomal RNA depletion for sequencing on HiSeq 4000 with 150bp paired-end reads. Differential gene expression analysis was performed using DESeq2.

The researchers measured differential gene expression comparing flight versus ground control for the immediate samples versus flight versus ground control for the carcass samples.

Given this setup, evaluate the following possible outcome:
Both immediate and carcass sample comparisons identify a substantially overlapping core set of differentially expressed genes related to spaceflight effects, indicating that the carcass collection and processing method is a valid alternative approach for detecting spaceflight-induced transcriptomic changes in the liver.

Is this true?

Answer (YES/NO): NO